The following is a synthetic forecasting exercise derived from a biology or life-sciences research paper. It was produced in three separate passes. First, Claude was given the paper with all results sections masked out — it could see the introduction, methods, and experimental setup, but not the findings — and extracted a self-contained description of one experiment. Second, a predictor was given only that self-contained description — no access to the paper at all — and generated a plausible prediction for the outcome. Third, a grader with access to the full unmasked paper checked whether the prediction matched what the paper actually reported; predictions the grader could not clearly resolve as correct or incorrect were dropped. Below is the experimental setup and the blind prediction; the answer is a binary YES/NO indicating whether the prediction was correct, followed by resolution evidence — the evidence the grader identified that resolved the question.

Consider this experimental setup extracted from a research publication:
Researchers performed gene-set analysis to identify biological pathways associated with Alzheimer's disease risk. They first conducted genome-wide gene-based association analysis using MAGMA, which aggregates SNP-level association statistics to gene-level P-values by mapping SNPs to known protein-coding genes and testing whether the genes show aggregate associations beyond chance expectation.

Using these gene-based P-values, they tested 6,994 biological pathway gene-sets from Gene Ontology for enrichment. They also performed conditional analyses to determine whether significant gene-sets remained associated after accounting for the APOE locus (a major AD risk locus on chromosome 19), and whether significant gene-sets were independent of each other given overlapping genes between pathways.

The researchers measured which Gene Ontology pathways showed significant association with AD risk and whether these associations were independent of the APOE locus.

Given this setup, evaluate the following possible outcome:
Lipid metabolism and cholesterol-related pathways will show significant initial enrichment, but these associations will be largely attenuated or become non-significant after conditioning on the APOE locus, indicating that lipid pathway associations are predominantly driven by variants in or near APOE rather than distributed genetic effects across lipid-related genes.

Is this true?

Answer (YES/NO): NO